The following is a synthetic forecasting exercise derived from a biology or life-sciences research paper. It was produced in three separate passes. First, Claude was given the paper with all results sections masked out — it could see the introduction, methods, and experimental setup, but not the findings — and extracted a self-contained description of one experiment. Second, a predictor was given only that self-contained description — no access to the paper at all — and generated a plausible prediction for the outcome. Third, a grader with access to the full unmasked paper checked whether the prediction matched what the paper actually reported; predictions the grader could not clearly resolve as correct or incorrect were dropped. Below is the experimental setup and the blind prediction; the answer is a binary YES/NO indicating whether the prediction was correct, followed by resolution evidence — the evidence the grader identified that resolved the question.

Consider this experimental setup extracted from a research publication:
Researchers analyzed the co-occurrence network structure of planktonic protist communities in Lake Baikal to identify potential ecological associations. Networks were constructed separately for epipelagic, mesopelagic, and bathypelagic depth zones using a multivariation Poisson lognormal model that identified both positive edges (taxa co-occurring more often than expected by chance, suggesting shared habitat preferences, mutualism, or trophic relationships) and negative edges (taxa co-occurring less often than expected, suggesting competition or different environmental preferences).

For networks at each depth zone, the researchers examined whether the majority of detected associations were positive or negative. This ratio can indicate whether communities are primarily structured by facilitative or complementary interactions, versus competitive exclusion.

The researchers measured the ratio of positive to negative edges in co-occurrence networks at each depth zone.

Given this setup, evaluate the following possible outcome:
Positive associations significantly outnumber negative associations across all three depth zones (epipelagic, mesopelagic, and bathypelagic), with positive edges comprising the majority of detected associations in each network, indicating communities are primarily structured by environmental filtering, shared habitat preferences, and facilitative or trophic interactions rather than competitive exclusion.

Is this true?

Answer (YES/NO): NO